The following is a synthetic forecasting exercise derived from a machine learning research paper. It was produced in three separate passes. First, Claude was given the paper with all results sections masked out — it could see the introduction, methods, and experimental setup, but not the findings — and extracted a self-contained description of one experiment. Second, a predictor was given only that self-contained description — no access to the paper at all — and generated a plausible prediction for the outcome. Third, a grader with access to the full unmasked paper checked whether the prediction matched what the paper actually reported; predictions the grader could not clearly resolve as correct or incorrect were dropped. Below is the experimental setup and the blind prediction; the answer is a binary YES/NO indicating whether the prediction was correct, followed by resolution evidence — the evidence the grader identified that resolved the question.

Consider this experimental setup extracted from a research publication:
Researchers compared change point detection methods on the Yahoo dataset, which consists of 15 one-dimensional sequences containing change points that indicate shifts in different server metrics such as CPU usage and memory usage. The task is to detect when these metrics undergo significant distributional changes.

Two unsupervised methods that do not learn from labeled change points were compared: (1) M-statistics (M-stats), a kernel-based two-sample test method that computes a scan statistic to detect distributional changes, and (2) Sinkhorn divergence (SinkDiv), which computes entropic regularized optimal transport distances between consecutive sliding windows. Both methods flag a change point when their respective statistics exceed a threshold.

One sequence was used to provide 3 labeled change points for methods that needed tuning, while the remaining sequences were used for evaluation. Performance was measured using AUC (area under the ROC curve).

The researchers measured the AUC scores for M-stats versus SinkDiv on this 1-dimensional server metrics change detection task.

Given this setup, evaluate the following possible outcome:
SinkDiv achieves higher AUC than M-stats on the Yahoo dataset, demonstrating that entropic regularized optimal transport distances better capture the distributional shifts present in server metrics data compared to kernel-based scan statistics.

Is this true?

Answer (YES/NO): YES